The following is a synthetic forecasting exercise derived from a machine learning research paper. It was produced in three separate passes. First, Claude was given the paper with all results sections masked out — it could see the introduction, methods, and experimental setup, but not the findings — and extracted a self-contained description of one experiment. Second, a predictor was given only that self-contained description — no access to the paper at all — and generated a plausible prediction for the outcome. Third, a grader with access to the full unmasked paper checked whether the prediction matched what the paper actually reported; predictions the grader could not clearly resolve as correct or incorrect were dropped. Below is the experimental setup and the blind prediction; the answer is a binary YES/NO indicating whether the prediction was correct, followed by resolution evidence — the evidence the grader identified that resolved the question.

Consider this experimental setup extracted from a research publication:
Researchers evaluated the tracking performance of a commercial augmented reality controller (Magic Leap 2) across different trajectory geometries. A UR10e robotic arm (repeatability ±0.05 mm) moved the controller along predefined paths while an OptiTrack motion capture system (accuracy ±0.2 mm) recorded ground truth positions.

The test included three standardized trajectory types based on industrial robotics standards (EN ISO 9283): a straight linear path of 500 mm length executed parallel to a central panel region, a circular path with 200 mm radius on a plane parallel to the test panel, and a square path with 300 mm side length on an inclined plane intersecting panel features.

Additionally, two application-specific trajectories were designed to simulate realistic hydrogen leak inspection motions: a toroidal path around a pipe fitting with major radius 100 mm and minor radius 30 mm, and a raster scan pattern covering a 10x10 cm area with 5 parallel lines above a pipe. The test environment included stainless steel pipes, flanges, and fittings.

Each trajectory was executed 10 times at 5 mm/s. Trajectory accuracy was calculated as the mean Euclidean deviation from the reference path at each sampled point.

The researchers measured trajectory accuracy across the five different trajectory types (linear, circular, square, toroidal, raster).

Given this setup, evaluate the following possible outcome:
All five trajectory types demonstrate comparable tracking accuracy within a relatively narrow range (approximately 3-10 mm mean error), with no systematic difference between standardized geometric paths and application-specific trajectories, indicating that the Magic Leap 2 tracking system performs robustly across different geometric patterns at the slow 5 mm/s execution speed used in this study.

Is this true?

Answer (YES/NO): NO